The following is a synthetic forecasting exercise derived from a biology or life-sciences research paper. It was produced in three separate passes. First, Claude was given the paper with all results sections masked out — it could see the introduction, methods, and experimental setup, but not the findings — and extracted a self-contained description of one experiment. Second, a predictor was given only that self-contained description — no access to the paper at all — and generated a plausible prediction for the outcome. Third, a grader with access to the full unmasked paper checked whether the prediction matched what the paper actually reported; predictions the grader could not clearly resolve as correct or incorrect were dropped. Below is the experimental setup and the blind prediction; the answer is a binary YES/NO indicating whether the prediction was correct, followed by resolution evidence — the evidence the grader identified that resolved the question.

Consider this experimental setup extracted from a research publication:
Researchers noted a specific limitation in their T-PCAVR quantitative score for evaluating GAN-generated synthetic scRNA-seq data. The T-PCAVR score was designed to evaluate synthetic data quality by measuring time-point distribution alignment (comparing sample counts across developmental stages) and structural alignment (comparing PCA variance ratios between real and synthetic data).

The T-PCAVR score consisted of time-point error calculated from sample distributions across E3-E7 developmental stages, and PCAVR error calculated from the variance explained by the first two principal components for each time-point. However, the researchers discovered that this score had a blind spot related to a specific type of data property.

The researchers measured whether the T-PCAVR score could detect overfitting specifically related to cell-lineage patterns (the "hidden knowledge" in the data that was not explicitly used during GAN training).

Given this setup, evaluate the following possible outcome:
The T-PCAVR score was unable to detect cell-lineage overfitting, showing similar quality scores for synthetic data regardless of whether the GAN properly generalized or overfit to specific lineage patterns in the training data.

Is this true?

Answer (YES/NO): YES